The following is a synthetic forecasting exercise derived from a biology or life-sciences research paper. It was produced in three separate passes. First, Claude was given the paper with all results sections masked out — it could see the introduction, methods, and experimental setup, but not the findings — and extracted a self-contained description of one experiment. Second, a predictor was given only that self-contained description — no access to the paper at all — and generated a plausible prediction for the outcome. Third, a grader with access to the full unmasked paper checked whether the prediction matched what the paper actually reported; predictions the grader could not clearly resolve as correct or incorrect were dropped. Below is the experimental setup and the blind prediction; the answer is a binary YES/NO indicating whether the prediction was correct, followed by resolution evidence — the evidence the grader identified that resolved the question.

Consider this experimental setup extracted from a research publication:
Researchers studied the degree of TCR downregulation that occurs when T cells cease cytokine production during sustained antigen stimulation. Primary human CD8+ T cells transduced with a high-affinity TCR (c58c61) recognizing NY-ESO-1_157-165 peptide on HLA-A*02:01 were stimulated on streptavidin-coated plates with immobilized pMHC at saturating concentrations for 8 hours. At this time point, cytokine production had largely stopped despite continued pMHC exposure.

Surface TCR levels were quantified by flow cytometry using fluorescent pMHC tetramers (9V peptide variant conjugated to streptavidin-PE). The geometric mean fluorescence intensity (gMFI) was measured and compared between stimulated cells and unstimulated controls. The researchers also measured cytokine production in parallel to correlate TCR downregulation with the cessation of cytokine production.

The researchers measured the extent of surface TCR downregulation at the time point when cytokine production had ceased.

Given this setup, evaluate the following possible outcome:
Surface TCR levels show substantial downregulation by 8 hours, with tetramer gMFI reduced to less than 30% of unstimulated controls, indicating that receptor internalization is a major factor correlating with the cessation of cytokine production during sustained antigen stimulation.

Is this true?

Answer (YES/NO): NO